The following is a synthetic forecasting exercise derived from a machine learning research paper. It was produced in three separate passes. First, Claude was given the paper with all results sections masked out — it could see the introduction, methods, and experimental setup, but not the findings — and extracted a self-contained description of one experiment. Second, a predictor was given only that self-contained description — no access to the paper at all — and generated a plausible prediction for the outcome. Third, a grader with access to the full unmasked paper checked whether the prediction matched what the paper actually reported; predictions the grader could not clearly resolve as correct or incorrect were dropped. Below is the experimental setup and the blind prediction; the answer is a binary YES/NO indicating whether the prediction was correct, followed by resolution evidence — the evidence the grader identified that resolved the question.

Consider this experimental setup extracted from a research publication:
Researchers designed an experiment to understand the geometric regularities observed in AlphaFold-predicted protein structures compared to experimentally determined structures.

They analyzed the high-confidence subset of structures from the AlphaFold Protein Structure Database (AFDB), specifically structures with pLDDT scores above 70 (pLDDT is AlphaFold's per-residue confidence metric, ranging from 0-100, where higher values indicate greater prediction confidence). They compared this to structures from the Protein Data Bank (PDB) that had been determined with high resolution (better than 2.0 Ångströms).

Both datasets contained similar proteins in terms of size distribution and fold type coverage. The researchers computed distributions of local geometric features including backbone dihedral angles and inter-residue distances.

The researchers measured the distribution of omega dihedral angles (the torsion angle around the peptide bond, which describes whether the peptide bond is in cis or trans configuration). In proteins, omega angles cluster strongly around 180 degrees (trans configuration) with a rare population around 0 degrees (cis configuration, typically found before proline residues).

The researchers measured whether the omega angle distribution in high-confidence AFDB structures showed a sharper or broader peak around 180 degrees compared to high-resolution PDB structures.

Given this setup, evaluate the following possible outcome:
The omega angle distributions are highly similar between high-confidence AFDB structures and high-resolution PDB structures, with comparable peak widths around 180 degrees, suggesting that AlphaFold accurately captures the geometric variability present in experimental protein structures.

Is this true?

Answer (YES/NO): NO